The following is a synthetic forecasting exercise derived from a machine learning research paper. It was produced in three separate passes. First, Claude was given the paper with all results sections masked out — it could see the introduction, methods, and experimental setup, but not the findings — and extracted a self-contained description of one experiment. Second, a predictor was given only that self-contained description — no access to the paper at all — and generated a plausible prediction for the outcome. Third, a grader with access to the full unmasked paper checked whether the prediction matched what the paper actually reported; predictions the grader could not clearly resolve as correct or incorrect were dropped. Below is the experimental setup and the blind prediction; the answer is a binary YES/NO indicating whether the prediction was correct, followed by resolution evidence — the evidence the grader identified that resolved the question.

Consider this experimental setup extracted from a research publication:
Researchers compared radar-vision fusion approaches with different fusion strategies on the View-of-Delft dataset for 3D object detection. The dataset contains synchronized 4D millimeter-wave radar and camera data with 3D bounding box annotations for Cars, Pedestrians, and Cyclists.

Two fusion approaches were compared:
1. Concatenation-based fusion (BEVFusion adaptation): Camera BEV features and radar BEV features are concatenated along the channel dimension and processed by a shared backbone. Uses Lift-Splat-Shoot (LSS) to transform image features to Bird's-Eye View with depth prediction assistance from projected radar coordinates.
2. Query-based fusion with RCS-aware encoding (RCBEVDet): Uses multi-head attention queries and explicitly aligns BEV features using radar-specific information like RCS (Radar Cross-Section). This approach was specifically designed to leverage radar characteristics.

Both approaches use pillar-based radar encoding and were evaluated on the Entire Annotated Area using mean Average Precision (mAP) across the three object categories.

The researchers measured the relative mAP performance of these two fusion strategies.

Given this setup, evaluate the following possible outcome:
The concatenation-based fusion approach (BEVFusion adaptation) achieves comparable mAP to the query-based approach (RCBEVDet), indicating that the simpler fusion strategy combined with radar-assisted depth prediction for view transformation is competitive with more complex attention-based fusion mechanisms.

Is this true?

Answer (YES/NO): YES